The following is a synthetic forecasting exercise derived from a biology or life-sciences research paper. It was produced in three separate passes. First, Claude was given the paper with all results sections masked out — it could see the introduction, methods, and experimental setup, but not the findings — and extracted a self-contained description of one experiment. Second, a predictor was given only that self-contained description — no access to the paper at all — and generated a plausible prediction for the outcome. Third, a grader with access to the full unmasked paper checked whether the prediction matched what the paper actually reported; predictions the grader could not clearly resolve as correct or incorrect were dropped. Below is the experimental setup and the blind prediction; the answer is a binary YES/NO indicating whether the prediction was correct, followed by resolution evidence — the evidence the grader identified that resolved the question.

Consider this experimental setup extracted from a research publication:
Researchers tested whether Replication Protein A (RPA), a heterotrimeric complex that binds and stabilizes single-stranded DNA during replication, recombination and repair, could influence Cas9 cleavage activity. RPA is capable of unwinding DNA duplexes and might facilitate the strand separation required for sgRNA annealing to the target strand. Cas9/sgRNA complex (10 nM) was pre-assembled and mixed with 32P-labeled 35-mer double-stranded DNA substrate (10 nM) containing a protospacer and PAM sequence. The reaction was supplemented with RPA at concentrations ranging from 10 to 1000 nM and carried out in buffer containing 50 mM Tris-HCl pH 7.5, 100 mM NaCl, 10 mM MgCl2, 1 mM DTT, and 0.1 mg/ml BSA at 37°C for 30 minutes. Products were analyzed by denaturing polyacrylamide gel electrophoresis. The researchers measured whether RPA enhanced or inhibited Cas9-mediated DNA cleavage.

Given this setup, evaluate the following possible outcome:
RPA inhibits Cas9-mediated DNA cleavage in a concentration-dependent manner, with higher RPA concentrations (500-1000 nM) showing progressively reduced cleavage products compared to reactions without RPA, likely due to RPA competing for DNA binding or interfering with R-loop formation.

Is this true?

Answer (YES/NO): NO